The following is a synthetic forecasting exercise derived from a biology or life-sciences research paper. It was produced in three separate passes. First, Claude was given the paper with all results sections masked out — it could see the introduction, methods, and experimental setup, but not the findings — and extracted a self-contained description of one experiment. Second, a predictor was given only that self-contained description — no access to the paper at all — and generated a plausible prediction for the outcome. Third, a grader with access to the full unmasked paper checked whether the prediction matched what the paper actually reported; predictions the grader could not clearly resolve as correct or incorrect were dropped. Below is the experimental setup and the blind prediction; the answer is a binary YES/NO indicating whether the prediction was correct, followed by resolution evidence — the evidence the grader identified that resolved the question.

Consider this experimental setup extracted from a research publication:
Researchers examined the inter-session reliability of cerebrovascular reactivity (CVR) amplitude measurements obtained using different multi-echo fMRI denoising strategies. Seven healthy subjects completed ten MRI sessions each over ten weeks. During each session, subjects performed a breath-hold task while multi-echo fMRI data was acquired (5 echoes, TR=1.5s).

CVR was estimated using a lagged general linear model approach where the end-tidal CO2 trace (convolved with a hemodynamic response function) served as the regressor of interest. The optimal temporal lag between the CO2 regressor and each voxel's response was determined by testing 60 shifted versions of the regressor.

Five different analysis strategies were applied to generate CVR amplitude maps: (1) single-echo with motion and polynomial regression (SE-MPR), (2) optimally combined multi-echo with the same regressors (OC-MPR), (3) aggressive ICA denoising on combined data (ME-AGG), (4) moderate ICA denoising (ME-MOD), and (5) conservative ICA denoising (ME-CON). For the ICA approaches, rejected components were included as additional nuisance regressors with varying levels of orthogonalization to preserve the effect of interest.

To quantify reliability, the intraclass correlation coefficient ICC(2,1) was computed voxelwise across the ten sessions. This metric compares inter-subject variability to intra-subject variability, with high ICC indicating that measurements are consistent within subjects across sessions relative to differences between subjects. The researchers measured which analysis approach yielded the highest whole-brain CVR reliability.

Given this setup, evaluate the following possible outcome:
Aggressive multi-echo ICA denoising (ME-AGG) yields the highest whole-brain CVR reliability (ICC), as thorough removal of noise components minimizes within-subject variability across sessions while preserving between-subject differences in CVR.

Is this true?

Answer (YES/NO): NO